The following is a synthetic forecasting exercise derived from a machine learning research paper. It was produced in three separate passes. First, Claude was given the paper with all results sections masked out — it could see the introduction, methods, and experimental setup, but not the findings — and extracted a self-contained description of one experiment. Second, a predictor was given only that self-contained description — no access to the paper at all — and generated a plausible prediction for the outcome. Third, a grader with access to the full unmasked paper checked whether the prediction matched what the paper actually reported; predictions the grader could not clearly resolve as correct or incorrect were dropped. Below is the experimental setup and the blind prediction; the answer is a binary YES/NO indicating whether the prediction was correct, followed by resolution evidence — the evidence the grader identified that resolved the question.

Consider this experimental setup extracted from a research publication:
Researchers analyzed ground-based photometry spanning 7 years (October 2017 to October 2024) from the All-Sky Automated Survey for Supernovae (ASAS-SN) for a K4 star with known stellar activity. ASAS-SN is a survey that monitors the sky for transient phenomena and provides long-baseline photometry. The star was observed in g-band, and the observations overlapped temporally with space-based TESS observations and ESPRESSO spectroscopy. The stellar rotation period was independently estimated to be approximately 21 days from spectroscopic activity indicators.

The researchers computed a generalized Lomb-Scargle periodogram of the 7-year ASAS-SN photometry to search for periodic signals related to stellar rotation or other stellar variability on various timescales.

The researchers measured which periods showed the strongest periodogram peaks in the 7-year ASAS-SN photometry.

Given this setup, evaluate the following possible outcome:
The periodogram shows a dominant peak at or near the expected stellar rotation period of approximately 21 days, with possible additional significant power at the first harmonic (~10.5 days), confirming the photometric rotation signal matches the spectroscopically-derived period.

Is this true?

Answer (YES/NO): NO